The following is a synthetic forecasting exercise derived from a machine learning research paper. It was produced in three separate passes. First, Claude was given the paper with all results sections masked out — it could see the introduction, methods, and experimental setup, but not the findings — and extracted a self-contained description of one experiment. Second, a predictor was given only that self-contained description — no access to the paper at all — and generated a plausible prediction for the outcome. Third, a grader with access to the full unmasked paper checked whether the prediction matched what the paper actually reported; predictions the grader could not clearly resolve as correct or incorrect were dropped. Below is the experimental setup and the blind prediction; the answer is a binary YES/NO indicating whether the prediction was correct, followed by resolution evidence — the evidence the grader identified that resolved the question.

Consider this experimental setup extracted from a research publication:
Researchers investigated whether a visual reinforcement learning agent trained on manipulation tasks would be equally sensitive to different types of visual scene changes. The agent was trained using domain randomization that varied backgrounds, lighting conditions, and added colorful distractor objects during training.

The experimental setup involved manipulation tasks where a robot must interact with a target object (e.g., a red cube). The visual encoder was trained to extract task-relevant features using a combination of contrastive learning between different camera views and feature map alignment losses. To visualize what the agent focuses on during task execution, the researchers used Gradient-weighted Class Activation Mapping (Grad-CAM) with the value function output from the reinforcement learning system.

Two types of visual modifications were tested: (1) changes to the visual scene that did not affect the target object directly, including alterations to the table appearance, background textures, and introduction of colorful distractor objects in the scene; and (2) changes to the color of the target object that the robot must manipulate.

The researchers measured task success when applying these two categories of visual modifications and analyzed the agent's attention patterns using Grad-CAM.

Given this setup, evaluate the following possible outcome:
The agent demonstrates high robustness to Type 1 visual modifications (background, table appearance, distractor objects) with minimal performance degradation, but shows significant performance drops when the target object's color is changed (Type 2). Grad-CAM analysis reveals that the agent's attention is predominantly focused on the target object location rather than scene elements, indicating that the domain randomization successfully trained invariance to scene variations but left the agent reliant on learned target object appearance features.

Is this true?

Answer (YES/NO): YES